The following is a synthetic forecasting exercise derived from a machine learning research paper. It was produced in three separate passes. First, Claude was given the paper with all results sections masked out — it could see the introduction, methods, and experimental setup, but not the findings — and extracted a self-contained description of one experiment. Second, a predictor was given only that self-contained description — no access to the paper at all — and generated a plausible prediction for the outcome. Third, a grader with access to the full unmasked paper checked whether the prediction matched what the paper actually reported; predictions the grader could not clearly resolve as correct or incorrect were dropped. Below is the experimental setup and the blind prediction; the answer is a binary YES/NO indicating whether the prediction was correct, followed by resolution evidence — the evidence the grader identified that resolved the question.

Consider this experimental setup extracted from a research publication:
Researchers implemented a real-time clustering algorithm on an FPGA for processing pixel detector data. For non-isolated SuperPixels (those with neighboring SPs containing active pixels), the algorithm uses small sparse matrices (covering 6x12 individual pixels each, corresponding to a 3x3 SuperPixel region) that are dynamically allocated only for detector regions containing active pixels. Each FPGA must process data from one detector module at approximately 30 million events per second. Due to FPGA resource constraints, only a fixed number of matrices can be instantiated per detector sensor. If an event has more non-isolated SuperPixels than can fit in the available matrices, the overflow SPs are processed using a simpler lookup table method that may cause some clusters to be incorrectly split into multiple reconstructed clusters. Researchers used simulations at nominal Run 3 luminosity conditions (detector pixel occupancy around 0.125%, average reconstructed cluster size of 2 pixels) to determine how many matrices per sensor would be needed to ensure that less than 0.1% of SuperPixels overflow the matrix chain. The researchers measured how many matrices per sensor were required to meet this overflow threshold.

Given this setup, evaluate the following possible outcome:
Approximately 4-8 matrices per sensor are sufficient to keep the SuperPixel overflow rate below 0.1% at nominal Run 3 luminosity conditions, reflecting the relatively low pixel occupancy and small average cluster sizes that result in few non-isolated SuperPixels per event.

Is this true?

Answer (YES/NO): NO